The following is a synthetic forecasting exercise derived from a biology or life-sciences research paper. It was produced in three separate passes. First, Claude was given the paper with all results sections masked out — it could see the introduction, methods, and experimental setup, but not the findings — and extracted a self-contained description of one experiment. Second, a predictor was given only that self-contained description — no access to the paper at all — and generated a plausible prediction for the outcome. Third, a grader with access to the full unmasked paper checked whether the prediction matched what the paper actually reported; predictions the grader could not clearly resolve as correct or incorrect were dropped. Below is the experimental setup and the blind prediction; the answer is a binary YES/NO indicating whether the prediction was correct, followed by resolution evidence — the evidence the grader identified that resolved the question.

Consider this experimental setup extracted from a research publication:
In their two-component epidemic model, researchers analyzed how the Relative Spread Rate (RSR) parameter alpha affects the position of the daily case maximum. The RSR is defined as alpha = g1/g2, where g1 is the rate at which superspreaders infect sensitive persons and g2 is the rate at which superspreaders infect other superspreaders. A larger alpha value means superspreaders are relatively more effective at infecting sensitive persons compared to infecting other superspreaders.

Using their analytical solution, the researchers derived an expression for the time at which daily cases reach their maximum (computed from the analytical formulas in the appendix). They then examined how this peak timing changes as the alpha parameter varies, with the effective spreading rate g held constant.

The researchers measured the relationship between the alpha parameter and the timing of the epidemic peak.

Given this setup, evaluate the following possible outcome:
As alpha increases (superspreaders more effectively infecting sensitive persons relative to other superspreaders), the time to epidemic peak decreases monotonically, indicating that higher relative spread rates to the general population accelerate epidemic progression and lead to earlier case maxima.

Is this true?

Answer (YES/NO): YES